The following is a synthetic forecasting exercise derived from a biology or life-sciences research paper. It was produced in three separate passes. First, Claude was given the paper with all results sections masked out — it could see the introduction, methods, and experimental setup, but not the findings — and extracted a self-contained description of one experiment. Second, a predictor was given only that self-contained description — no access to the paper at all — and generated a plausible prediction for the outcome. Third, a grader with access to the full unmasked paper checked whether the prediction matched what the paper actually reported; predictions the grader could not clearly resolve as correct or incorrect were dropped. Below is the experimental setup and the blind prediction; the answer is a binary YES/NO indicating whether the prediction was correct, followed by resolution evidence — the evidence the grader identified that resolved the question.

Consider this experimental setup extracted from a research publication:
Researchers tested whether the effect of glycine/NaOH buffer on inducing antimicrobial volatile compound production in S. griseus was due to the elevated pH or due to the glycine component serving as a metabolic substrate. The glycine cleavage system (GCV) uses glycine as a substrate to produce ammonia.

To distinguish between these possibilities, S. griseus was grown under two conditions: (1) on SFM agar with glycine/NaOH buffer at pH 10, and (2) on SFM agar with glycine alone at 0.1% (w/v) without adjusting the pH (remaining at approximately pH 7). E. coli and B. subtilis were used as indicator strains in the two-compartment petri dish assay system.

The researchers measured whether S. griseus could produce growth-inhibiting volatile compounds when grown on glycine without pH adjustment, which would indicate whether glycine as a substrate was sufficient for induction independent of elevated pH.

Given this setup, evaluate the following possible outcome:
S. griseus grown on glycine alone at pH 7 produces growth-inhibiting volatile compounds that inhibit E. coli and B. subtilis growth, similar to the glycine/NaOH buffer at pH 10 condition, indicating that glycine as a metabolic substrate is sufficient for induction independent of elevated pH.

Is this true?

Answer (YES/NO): YES